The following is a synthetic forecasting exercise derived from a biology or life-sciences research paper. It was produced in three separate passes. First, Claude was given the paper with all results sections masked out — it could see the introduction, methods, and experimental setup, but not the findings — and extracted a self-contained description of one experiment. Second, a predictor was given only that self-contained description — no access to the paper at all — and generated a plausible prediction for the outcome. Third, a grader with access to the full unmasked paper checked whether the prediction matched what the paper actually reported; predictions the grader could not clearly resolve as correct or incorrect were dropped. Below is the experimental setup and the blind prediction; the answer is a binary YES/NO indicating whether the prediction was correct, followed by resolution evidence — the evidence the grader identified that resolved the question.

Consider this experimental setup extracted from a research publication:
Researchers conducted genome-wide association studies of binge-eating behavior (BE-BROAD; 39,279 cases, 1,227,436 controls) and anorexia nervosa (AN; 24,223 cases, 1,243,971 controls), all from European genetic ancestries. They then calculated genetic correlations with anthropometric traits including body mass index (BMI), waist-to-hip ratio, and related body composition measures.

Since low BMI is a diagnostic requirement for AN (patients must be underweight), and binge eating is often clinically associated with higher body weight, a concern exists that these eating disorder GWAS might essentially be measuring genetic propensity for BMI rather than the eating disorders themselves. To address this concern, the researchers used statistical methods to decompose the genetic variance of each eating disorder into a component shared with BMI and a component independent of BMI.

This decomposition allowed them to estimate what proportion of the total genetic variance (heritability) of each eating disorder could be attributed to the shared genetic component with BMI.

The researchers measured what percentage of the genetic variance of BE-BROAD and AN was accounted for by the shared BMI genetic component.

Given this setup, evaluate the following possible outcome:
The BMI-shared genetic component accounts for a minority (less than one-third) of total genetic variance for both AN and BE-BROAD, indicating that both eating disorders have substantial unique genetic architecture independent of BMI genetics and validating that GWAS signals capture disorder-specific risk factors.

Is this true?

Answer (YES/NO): YES